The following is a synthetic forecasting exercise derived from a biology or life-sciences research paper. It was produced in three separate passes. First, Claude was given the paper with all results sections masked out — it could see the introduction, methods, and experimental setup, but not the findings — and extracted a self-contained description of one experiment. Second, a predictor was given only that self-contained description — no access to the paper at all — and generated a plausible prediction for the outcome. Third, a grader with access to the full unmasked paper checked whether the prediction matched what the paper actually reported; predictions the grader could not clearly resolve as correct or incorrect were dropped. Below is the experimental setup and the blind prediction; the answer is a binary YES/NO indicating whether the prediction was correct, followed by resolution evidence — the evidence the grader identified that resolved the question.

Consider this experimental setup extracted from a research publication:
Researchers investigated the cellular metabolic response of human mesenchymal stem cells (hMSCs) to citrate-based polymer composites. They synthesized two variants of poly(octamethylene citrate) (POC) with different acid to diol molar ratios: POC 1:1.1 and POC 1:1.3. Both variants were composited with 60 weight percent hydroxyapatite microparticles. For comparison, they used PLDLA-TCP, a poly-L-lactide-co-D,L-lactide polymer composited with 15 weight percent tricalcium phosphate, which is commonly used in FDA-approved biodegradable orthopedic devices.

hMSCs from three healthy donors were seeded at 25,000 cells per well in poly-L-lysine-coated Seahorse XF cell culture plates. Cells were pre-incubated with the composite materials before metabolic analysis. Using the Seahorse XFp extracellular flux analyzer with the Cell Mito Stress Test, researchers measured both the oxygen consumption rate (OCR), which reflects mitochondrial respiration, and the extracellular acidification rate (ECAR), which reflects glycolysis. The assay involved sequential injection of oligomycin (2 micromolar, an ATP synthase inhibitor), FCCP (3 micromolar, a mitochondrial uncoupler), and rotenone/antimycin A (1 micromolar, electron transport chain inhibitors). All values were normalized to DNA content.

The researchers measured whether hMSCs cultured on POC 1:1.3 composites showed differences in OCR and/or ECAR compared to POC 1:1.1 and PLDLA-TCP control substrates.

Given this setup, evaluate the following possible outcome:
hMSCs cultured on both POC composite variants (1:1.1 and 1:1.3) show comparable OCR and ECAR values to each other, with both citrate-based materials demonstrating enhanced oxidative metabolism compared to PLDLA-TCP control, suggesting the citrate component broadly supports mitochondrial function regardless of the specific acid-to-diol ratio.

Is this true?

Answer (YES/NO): NO